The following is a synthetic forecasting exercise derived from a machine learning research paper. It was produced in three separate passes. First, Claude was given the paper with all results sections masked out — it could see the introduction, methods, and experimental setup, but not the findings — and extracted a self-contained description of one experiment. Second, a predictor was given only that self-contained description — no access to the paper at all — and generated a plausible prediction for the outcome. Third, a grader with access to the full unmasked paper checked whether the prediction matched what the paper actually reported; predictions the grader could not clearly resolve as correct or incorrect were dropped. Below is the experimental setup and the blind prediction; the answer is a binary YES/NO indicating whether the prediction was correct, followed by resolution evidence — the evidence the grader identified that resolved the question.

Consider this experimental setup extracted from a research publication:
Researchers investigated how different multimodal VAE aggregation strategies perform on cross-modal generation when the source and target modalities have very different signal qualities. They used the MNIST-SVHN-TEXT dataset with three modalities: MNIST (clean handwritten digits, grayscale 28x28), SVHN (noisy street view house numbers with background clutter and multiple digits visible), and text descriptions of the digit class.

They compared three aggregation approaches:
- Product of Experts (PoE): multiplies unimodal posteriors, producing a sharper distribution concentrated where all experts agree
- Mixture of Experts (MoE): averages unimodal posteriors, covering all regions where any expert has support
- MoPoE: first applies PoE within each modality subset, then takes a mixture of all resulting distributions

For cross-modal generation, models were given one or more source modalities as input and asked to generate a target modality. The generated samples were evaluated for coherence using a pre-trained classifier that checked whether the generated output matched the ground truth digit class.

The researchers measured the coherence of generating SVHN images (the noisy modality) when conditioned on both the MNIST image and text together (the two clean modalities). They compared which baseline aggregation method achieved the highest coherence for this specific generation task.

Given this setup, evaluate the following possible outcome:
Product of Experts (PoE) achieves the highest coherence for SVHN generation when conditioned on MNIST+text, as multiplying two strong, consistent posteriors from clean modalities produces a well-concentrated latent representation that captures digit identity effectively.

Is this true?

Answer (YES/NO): YES